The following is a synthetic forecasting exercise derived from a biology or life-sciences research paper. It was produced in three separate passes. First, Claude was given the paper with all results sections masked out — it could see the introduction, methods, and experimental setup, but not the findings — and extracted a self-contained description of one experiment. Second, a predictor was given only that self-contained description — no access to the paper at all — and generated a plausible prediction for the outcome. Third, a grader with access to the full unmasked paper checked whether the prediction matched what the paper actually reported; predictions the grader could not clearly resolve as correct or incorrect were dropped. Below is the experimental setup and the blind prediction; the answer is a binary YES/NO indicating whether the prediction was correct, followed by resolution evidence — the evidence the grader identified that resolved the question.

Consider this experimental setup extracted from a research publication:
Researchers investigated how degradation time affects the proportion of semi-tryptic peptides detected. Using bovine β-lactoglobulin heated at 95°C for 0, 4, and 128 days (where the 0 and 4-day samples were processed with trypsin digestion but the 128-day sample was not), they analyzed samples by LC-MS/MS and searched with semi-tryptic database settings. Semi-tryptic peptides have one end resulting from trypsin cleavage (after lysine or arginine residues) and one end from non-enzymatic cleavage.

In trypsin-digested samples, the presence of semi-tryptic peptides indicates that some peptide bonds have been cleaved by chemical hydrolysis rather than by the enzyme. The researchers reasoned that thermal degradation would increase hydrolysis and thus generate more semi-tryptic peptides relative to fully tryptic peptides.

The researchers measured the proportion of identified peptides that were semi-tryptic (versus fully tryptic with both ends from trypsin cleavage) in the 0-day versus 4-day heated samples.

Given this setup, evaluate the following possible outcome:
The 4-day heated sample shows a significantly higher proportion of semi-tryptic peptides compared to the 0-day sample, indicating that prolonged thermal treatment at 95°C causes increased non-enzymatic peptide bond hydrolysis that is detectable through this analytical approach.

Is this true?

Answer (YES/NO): YES